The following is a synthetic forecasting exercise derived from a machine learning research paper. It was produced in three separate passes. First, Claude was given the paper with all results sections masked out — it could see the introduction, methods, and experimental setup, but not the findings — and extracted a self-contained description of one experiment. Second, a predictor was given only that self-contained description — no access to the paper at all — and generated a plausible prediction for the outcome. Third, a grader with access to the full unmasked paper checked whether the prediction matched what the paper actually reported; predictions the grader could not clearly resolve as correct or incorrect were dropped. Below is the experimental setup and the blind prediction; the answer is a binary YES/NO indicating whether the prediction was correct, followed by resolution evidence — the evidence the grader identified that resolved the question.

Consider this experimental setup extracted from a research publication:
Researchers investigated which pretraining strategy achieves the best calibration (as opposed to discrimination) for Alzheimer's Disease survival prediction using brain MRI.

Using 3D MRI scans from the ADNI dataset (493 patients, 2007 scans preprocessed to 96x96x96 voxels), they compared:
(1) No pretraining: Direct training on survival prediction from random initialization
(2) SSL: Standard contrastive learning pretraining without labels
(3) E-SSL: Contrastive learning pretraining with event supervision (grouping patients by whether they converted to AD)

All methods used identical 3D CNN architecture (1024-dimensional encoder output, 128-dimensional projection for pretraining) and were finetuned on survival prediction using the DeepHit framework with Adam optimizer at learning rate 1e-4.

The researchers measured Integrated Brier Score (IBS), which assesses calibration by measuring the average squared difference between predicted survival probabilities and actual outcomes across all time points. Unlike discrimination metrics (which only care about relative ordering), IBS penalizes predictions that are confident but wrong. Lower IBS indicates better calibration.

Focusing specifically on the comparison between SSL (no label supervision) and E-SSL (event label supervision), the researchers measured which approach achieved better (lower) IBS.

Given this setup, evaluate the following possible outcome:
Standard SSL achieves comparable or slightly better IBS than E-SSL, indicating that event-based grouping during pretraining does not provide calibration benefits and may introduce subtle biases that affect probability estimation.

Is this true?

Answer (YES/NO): YES